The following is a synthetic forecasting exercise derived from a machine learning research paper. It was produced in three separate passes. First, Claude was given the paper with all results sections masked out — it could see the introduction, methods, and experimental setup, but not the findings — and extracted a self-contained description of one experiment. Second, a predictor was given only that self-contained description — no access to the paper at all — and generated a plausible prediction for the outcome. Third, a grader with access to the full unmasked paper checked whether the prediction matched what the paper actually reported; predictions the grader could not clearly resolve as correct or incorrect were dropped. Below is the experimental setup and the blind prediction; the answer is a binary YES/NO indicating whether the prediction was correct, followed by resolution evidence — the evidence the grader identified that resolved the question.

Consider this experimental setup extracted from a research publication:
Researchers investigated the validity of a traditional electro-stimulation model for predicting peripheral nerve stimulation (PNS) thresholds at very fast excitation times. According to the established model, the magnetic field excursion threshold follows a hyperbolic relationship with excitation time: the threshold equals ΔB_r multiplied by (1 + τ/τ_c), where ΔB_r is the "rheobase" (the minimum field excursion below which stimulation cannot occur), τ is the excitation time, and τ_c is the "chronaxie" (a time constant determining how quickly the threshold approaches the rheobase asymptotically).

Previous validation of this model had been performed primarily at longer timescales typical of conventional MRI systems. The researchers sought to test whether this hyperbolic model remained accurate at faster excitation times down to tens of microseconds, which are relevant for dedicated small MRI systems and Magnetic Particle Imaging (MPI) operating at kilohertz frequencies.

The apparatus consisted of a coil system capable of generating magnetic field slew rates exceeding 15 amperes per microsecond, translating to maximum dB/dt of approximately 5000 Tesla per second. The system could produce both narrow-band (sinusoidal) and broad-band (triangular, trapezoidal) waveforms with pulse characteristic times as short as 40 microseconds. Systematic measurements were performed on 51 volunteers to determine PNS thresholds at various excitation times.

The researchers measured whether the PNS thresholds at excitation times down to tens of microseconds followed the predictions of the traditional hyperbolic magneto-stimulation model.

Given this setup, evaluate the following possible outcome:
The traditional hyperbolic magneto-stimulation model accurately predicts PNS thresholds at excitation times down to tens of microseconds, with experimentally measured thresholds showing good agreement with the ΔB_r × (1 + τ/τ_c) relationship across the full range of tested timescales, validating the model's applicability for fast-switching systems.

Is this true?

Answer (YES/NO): YES